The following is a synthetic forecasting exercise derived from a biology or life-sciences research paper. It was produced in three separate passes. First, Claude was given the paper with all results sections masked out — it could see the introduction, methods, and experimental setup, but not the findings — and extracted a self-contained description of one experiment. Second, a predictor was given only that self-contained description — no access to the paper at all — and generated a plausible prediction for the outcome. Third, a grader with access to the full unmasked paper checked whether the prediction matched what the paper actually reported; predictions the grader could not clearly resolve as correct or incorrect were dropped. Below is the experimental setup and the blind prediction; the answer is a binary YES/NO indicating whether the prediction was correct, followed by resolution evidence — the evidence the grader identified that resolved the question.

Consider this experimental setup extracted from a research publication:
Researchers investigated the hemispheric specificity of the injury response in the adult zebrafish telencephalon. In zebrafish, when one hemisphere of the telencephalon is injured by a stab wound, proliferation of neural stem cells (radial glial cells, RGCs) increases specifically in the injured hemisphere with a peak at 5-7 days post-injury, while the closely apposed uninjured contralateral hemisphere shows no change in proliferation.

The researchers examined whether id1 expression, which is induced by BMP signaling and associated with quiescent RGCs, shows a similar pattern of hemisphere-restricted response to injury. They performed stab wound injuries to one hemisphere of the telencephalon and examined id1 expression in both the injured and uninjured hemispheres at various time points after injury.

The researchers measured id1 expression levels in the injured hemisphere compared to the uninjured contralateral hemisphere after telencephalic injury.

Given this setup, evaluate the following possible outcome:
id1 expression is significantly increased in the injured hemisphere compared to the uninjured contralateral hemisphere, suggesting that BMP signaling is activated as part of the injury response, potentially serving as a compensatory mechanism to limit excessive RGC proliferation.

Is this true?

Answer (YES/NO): YES